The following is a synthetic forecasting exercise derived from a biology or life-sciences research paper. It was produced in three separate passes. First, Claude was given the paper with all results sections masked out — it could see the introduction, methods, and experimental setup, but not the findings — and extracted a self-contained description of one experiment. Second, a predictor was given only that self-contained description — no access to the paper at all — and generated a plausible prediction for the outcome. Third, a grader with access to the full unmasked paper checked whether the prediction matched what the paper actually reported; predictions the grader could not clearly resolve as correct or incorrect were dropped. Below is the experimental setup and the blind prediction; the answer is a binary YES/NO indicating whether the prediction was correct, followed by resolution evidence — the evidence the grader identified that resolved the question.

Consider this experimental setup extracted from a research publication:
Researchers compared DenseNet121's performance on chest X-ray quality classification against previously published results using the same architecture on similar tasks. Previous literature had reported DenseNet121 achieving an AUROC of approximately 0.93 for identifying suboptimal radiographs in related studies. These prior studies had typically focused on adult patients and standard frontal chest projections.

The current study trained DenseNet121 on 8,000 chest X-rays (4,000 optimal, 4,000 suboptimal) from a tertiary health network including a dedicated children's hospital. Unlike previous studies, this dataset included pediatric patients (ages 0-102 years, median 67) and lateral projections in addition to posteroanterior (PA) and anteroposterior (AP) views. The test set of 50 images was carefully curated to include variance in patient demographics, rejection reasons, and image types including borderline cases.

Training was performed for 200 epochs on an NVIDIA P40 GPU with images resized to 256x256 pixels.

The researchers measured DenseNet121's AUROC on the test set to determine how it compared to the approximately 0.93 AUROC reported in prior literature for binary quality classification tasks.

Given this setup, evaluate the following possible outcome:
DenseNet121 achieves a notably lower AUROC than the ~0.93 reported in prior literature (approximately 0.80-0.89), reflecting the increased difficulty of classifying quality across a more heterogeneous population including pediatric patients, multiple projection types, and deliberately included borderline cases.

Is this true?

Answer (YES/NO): NO